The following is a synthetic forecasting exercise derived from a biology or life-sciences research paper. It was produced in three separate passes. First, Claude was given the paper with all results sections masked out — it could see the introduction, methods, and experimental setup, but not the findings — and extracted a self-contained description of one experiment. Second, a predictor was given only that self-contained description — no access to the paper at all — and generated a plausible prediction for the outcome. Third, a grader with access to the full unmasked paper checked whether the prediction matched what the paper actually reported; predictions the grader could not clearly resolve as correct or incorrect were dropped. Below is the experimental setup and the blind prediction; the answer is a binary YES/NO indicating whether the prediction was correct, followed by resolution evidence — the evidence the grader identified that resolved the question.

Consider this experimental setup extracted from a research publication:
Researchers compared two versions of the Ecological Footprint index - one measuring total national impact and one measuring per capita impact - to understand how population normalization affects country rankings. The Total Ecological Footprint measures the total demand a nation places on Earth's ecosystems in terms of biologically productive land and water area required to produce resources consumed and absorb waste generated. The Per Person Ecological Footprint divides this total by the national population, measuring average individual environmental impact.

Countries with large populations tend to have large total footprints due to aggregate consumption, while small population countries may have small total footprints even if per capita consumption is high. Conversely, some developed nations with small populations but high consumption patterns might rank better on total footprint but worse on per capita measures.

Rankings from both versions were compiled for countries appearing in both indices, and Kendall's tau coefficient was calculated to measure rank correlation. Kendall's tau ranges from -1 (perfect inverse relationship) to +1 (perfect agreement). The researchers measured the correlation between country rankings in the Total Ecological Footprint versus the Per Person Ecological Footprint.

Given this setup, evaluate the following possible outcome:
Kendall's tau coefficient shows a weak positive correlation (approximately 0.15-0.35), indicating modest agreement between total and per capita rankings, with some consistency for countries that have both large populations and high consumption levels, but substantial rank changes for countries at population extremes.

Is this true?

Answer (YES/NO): YES